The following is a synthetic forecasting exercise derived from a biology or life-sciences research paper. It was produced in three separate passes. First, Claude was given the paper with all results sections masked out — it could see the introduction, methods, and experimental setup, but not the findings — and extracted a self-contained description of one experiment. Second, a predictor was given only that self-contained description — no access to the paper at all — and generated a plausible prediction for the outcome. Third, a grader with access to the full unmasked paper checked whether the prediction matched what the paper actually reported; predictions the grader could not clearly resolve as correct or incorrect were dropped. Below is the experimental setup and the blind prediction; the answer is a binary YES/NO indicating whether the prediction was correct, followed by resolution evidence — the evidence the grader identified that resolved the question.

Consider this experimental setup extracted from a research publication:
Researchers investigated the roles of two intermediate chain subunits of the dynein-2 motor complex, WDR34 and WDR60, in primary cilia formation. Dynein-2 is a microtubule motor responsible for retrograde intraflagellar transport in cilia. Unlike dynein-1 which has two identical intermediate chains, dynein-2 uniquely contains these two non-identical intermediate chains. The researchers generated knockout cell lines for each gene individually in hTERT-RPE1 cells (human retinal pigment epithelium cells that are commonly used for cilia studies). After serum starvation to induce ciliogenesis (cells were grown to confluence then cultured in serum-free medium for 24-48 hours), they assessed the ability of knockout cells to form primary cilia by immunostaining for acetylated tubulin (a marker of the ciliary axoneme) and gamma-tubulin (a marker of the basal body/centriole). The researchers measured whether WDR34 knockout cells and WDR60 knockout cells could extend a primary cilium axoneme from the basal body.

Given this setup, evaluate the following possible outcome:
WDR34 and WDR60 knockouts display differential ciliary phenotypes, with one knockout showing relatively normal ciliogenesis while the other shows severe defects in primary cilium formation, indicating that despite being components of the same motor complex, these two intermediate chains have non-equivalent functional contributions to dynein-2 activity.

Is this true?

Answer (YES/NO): YES